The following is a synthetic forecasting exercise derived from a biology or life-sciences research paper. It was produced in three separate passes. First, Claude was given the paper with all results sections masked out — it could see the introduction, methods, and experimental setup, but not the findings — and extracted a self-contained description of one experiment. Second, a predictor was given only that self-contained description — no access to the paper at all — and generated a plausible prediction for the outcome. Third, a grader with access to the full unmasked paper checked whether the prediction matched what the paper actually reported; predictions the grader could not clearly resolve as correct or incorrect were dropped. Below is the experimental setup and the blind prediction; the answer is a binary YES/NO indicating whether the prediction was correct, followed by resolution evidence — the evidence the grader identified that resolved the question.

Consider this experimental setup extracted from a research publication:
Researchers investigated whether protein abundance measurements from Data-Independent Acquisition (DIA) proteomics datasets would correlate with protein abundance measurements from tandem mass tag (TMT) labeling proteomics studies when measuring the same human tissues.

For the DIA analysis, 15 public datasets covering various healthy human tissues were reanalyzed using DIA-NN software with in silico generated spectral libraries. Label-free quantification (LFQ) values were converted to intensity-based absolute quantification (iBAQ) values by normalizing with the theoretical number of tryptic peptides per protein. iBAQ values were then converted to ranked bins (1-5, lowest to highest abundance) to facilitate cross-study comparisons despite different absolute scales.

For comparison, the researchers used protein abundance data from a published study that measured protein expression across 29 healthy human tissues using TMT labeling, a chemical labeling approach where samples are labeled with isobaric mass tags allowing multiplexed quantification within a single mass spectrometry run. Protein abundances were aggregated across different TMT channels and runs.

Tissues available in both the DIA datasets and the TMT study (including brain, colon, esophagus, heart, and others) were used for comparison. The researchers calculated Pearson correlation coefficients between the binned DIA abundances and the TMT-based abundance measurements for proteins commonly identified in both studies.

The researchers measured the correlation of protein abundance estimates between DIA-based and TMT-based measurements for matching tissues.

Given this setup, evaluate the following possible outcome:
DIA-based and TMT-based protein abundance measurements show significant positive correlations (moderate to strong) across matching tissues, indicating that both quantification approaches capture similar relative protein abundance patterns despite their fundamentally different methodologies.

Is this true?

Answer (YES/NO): NO